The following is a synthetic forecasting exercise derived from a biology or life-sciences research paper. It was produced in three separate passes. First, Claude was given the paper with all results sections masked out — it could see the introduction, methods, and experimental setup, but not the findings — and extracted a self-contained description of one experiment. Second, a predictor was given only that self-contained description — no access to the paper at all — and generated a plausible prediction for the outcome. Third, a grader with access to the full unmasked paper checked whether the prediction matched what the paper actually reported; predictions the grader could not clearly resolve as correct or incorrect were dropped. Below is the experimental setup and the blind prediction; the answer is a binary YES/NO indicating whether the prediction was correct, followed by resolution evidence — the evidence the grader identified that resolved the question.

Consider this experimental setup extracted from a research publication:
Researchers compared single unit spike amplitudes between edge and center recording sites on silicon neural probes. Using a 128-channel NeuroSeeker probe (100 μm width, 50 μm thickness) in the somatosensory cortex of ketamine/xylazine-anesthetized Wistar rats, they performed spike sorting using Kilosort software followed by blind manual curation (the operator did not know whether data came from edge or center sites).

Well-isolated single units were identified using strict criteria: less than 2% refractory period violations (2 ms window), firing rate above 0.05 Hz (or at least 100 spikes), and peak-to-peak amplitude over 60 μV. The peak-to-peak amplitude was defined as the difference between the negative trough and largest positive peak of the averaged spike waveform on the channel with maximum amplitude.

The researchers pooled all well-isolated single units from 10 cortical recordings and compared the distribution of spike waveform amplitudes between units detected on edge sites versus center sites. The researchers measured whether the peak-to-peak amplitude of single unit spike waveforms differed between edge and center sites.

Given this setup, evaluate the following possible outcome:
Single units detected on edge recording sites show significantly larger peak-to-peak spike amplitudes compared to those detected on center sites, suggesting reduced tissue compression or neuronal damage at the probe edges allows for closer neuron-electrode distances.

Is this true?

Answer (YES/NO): YES